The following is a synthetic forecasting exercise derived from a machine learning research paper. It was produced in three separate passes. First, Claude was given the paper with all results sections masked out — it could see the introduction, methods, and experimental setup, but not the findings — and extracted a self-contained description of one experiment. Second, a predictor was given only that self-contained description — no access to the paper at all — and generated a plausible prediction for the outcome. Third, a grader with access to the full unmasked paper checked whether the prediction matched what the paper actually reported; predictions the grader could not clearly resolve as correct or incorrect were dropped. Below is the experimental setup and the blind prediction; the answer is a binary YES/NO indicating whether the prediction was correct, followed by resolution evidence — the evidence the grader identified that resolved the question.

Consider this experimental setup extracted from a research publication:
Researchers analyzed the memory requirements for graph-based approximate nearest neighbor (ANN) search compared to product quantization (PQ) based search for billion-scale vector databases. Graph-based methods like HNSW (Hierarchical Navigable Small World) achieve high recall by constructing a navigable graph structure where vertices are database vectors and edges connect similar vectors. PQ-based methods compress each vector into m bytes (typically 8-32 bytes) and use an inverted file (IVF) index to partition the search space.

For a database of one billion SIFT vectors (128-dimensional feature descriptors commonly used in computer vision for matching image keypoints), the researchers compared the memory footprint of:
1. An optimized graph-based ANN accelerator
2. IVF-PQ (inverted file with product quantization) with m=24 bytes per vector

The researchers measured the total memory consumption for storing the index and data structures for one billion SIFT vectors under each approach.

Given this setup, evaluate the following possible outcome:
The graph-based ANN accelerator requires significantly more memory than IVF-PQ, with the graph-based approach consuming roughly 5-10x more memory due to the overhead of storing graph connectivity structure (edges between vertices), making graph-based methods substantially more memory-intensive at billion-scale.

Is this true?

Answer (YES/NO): NO